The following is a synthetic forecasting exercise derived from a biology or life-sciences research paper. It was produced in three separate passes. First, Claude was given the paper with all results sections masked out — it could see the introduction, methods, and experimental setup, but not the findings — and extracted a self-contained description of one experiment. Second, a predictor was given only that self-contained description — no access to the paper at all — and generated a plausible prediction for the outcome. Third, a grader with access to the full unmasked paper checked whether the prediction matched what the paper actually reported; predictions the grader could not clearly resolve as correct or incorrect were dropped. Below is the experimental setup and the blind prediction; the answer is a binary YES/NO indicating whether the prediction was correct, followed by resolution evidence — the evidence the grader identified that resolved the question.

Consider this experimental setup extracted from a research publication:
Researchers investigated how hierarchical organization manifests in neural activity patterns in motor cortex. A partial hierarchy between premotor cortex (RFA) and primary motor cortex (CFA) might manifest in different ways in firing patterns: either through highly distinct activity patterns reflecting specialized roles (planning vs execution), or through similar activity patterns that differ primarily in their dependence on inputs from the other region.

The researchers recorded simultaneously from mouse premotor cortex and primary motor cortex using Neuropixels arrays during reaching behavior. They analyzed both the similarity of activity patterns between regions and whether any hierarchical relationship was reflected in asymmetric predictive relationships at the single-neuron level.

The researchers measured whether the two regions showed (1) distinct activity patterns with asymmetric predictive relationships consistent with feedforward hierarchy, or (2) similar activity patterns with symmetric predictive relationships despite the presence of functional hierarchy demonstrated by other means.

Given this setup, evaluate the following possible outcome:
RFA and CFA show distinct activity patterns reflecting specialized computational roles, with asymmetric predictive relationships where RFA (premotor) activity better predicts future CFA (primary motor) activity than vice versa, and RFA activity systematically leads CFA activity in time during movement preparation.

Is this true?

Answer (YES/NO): NO